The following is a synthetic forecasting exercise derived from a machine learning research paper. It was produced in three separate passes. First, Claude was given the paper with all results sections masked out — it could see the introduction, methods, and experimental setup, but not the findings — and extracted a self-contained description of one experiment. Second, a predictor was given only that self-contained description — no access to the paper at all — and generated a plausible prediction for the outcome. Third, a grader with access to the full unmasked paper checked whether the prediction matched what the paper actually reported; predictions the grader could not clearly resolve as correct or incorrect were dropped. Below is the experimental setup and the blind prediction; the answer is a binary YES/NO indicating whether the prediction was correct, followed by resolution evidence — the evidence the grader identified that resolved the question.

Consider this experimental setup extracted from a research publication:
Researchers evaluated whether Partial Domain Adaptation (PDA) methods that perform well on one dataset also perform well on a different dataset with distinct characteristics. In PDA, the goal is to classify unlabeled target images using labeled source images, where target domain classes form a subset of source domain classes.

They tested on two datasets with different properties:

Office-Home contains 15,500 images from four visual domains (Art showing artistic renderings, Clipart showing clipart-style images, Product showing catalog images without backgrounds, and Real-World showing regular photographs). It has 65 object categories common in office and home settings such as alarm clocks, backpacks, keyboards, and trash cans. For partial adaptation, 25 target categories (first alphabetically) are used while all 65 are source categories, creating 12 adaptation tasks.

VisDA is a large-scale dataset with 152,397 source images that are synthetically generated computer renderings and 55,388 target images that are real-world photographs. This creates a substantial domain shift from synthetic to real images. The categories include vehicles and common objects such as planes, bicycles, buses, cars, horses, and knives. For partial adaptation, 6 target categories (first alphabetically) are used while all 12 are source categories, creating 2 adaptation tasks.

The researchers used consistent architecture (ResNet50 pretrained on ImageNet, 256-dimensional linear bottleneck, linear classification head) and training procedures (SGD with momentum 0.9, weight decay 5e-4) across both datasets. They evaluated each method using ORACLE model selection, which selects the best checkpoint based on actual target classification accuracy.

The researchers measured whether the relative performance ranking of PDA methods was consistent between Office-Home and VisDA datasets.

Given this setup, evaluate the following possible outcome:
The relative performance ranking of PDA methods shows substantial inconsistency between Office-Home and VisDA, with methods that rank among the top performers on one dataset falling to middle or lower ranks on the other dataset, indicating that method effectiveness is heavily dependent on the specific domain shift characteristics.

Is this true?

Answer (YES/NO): YES